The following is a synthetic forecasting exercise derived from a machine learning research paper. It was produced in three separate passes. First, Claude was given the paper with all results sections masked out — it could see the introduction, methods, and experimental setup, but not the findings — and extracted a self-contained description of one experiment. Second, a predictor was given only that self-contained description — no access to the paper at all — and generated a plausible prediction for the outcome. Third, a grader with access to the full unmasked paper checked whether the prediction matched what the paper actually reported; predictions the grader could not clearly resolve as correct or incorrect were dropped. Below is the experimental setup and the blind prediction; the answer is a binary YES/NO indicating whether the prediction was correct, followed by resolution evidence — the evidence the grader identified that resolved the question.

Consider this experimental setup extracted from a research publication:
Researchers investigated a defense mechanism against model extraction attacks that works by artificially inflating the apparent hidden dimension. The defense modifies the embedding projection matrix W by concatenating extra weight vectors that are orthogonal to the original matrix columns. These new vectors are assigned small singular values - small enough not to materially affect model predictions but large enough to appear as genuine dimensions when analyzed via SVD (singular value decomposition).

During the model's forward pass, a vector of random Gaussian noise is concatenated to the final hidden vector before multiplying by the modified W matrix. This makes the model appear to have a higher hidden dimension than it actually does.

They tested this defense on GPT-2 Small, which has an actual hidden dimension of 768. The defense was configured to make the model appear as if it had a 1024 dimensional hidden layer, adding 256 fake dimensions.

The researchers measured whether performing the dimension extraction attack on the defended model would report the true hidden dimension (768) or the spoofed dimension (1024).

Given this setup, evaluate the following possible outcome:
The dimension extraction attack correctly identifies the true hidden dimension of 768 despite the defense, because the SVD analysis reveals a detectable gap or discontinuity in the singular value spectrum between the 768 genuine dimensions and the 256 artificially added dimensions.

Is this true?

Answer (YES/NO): NO